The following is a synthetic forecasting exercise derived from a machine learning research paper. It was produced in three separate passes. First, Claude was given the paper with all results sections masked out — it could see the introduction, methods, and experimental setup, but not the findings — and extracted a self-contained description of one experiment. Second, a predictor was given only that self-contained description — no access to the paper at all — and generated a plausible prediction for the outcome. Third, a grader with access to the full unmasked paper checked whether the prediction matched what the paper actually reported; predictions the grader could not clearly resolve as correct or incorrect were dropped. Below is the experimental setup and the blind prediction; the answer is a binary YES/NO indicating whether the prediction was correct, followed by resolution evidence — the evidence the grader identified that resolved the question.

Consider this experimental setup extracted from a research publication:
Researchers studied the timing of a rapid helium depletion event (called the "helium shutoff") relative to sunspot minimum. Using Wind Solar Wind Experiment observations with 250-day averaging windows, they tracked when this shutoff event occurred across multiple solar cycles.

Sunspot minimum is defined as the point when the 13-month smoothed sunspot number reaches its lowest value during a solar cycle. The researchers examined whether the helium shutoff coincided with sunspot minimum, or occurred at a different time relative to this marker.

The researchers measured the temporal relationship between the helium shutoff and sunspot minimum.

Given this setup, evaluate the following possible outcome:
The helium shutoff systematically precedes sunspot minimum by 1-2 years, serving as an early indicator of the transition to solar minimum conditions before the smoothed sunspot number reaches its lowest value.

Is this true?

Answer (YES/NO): NO